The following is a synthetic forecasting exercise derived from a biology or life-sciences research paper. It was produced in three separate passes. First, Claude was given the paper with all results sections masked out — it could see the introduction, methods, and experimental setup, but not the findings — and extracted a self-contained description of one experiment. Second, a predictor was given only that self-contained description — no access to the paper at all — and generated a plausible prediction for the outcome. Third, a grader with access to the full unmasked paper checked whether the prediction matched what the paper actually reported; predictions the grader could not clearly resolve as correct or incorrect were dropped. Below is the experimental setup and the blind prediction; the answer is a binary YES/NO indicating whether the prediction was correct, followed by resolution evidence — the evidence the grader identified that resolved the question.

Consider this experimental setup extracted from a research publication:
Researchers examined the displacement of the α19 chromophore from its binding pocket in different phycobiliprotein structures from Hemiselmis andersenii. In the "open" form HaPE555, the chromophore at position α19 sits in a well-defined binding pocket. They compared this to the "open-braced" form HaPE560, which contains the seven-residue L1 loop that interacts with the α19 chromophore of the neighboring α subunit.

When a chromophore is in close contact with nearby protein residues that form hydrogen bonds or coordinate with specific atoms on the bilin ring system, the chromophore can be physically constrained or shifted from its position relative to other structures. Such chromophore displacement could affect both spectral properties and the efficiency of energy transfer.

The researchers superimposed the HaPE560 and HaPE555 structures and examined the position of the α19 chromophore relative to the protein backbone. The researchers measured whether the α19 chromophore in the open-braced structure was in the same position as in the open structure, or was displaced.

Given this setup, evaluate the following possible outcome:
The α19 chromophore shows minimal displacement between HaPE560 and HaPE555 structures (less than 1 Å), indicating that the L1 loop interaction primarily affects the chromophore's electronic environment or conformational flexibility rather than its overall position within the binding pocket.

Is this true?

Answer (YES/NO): NO